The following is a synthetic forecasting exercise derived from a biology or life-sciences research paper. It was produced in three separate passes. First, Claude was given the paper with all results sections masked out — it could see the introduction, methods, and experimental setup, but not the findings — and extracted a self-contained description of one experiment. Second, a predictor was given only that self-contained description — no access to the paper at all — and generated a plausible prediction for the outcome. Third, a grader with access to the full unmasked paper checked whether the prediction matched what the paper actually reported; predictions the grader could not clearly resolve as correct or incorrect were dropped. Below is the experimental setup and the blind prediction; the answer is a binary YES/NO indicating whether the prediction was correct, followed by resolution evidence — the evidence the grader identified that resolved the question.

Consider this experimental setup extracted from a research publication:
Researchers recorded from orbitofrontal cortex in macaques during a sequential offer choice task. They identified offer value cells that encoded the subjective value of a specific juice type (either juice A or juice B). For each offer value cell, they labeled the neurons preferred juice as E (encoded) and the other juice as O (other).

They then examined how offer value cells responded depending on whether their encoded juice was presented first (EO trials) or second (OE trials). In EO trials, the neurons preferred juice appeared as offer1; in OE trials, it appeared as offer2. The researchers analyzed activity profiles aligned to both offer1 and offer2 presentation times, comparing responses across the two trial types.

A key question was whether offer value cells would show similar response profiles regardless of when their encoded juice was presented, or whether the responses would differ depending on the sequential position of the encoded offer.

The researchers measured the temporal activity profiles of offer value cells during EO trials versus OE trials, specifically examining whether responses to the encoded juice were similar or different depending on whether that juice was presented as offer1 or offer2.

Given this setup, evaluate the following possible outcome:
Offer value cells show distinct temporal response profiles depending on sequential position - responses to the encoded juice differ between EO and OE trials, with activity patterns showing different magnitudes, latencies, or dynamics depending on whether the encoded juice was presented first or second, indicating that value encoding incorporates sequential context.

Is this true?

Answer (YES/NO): NO